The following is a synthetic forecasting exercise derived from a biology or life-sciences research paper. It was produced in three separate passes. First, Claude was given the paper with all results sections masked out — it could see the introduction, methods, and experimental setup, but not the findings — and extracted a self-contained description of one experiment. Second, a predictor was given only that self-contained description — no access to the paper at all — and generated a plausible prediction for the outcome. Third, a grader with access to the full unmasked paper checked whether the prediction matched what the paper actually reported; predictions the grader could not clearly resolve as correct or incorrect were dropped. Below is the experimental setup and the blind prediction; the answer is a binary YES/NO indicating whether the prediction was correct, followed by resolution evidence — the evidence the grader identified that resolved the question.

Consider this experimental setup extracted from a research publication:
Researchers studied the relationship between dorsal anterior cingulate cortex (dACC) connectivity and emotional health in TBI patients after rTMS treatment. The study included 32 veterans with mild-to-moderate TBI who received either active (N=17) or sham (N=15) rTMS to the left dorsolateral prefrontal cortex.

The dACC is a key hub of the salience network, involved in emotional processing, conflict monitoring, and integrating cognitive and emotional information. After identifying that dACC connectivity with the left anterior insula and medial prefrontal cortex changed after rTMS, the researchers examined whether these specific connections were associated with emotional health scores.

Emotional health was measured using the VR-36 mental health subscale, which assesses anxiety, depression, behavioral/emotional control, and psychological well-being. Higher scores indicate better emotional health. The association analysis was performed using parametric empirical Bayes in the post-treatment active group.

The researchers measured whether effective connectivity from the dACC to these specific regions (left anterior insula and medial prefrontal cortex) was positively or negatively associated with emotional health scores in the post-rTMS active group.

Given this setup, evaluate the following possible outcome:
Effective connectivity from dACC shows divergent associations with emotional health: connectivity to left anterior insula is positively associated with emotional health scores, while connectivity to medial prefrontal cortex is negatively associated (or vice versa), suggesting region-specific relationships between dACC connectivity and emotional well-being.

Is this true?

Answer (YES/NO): YES